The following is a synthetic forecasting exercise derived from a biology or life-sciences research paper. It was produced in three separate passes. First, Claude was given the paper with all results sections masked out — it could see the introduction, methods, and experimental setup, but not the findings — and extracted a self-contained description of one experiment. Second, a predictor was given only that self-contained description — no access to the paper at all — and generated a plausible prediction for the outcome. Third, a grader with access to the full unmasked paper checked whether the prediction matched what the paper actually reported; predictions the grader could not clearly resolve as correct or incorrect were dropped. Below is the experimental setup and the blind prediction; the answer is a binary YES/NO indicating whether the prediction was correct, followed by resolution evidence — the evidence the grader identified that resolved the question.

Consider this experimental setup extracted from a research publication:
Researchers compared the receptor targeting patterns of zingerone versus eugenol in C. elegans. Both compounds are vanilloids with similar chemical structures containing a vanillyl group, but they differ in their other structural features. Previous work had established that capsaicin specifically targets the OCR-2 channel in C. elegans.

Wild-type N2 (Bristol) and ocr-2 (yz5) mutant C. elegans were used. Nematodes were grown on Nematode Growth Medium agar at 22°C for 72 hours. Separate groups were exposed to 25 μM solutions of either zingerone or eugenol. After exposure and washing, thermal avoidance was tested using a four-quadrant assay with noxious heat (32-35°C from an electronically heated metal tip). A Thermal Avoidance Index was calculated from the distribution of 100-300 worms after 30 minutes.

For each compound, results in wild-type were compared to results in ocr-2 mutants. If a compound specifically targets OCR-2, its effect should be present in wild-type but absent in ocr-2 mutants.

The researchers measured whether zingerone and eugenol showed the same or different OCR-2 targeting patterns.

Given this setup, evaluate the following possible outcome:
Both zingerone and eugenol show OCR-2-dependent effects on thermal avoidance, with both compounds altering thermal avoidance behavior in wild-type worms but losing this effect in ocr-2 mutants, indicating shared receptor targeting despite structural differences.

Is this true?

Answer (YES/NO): NO